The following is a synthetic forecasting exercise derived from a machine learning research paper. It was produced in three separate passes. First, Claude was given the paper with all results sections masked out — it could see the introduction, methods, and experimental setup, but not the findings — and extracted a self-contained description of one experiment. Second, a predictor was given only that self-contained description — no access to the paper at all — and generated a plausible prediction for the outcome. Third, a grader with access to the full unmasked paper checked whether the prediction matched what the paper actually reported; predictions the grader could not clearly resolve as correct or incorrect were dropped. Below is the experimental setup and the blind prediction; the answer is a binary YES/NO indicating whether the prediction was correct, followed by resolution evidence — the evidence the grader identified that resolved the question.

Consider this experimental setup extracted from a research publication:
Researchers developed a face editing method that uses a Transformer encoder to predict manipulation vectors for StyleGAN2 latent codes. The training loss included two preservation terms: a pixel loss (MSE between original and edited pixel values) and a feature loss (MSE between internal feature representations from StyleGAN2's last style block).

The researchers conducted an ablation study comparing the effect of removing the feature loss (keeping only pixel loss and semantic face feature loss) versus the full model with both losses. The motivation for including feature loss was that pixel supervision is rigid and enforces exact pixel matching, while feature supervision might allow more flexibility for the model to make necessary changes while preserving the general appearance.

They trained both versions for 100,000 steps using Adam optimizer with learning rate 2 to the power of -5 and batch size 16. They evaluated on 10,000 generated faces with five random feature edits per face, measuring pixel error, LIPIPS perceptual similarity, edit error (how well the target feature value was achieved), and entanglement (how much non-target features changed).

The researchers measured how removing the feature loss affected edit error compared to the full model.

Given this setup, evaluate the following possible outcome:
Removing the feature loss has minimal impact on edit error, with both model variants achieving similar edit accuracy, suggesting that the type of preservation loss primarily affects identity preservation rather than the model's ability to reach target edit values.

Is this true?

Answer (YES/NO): NO